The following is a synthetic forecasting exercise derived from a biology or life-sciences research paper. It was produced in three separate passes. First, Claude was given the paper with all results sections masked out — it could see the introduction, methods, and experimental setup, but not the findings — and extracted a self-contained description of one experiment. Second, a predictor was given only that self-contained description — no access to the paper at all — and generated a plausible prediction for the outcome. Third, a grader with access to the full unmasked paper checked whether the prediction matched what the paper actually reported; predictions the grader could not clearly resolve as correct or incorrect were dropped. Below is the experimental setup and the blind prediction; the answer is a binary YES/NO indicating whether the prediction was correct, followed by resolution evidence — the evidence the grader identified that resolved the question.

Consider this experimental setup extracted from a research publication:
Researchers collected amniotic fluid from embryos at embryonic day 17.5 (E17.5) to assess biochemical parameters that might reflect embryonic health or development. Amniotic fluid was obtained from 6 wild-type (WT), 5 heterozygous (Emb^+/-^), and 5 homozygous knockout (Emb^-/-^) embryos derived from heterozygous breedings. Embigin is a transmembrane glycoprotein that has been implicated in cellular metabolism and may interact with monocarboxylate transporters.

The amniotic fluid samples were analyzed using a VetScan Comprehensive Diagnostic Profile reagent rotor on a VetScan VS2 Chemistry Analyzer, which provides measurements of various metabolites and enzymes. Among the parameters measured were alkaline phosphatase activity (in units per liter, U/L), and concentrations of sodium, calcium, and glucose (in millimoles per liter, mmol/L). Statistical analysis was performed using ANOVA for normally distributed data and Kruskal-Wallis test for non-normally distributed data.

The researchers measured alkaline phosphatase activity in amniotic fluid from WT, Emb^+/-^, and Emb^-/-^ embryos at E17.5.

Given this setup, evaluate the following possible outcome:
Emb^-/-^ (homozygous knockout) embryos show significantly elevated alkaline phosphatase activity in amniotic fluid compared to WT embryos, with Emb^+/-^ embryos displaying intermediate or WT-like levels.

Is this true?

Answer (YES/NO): NO